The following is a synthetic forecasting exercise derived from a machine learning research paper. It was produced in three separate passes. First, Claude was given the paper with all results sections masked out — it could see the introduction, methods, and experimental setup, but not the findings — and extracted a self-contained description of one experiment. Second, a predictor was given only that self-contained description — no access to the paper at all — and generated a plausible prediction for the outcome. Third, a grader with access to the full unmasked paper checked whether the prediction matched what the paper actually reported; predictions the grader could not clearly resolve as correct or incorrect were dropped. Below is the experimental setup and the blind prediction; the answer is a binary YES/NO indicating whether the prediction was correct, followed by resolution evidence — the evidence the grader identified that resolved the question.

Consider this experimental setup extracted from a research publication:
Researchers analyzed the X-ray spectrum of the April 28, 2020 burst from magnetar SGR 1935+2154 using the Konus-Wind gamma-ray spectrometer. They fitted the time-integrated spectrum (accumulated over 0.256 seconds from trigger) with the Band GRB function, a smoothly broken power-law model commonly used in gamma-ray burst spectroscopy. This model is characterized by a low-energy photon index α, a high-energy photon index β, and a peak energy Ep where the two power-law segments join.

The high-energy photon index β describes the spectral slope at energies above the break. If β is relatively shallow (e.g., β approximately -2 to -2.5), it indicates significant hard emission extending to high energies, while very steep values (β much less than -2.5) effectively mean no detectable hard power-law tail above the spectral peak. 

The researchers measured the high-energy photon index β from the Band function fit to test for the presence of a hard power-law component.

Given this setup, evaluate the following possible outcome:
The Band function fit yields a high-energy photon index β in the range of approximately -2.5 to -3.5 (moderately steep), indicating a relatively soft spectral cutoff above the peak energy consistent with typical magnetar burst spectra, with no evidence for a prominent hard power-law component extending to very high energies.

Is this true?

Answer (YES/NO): NO